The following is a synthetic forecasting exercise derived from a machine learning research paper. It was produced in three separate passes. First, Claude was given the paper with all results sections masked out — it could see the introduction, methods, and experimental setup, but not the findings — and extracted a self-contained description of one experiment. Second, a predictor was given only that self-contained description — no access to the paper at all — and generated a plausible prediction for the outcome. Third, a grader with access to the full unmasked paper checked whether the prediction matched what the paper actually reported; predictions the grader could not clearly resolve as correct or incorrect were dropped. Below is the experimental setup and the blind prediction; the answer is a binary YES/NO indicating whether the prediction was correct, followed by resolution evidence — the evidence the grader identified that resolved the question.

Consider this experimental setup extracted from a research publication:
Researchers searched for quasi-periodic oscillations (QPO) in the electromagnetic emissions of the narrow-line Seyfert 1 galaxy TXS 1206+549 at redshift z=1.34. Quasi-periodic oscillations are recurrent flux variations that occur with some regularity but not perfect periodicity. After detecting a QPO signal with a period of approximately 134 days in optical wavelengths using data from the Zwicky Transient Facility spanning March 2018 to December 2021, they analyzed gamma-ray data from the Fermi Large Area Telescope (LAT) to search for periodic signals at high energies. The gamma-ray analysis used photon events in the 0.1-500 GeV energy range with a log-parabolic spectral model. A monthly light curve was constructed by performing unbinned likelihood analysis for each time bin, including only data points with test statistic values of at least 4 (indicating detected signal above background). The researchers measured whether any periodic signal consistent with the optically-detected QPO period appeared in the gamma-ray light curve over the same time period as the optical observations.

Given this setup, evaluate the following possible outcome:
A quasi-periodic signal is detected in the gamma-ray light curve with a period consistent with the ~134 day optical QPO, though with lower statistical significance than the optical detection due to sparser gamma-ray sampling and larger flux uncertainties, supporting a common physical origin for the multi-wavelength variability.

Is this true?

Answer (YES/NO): YES